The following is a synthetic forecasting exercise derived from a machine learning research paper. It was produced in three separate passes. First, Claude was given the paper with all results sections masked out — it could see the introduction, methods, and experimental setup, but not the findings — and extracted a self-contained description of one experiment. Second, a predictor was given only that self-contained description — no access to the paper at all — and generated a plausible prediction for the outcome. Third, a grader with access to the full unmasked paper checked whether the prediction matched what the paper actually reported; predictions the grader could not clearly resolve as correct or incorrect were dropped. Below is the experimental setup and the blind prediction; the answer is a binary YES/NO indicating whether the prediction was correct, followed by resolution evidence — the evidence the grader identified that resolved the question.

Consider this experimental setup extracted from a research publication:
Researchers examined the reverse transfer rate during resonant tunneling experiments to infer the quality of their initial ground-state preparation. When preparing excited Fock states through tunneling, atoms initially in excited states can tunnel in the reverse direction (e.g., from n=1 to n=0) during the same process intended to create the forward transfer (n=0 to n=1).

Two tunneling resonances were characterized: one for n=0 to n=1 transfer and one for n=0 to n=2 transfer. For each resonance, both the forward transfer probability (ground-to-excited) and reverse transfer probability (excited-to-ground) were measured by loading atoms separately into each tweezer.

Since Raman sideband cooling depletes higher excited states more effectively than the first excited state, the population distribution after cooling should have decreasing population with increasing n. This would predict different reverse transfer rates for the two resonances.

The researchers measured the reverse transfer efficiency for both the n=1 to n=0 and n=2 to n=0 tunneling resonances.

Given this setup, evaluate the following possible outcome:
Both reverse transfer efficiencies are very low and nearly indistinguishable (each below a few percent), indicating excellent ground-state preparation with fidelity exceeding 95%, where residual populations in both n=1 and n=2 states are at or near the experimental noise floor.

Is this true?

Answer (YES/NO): NO